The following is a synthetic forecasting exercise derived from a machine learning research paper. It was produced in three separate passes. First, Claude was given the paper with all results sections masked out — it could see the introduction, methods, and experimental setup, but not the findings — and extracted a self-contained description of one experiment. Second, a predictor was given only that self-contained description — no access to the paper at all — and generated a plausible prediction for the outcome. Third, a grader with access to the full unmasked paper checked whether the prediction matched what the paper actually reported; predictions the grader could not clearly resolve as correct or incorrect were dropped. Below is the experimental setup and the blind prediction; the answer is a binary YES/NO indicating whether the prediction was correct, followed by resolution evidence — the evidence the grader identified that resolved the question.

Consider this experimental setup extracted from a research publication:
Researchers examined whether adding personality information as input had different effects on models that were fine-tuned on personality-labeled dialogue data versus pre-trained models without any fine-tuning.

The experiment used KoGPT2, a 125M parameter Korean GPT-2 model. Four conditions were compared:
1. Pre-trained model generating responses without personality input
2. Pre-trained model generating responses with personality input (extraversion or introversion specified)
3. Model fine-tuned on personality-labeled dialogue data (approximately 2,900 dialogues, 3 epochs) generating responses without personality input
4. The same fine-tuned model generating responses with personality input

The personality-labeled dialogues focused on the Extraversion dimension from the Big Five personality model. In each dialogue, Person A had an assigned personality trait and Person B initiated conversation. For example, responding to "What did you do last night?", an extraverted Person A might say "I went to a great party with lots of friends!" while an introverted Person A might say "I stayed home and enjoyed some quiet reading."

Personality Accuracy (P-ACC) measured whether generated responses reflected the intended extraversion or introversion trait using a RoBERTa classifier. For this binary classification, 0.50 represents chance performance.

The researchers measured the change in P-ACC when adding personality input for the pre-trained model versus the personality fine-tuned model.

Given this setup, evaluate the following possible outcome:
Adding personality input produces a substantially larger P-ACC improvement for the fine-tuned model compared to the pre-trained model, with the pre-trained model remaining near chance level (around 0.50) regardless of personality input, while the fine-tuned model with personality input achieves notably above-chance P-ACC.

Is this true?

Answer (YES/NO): YES